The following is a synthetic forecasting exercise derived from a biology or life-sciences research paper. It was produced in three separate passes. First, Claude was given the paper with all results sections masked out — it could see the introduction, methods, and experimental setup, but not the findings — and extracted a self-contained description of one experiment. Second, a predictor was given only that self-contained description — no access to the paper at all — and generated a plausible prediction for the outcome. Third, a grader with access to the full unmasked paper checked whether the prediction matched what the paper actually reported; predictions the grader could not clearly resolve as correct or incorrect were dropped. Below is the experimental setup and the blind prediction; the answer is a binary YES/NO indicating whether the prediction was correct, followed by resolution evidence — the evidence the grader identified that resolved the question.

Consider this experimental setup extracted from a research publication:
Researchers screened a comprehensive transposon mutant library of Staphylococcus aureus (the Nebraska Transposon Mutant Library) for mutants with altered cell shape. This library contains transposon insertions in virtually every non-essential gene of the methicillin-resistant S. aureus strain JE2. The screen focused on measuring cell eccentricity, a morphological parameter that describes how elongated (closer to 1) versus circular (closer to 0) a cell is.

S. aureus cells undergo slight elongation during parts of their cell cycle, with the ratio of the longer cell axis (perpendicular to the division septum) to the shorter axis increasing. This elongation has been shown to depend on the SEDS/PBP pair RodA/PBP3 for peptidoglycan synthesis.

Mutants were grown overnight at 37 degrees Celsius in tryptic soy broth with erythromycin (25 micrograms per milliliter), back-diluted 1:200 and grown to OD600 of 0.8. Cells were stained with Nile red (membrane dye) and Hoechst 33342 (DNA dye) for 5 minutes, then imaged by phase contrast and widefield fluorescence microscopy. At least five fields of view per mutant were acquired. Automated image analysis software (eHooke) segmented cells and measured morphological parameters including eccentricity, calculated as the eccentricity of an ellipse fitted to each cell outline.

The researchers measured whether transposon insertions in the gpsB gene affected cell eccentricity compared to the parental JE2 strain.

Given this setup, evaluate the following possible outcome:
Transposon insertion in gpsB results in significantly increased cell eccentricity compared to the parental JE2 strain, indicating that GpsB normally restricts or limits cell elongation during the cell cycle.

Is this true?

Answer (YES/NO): NO